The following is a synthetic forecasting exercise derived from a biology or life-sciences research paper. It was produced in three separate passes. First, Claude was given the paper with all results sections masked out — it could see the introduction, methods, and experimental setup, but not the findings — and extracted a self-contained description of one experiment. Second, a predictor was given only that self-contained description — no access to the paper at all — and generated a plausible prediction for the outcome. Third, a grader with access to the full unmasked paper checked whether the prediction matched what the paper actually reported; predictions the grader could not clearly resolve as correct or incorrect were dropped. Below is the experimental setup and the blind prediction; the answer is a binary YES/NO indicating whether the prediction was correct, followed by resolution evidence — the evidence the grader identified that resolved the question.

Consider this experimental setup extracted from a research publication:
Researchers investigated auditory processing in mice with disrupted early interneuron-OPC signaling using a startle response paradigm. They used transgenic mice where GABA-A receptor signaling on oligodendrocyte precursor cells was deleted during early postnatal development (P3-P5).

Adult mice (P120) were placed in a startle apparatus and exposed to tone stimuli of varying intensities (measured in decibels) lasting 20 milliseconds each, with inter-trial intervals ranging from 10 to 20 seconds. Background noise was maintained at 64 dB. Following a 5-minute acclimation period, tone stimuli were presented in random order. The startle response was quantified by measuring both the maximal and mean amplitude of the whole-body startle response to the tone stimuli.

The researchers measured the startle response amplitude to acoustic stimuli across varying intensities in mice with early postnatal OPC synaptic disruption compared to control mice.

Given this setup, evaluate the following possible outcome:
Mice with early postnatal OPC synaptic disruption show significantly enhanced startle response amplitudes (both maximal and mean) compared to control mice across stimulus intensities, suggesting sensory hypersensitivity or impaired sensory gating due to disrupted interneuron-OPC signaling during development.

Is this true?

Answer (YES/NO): NO